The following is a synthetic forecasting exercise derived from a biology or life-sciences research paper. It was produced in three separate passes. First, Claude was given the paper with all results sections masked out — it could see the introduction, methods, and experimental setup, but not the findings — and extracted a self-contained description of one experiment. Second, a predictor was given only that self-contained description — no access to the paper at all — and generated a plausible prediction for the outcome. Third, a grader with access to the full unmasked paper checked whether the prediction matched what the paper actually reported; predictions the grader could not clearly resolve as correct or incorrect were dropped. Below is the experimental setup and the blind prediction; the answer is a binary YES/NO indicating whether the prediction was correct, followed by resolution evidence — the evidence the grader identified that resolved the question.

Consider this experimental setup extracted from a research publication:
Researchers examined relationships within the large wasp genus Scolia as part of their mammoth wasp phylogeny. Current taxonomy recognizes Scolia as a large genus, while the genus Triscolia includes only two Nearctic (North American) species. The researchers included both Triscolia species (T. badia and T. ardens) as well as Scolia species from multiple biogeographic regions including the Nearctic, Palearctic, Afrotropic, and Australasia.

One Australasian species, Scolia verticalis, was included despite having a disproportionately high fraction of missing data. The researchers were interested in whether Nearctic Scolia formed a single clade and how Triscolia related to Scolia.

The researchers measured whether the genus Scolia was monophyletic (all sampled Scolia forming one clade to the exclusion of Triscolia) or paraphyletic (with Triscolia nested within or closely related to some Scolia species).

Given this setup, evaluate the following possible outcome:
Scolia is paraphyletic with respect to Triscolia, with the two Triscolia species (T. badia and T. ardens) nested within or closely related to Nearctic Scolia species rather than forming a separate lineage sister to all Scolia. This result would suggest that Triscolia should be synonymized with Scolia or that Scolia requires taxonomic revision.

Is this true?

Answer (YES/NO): NO